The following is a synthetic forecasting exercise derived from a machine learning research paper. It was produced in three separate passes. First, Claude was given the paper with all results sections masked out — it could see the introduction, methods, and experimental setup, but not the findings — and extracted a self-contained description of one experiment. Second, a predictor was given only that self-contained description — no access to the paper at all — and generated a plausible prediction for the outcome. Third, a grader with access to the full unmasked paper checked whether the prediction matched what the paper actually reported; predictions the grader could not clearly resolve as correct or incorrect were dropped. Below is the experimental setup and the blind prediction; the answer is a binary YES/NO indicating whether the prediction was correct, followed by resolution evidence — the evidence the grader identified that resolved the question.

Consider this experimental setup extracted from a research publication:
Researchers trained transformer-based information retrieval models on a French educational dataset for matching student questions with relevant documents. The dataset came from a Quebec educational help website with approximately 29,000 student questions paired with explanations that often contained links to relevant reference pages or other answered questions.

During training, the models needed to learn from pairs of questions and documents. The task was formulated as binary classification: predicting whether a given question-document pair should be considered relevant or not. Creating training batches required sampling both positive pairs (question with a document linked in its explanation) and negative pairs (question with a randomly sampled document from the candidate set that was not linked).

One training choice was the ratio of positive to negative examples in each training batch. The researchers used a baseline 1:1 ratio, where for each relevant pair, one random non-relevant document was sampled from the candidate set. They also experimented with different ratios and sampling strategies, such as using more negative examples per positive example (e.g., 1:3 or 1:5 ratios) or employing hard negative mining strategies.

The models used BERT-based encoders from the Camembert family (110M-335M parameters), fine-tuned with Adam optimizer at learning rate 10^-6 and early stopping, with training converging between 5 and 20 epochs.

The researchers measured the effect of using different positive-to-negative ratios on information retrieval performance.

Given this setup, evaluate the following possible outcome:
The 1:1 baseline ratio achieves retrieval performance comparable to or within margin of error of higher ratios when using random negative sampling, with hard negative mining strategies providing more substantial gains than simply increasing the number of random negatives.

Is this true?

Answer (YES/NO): NO